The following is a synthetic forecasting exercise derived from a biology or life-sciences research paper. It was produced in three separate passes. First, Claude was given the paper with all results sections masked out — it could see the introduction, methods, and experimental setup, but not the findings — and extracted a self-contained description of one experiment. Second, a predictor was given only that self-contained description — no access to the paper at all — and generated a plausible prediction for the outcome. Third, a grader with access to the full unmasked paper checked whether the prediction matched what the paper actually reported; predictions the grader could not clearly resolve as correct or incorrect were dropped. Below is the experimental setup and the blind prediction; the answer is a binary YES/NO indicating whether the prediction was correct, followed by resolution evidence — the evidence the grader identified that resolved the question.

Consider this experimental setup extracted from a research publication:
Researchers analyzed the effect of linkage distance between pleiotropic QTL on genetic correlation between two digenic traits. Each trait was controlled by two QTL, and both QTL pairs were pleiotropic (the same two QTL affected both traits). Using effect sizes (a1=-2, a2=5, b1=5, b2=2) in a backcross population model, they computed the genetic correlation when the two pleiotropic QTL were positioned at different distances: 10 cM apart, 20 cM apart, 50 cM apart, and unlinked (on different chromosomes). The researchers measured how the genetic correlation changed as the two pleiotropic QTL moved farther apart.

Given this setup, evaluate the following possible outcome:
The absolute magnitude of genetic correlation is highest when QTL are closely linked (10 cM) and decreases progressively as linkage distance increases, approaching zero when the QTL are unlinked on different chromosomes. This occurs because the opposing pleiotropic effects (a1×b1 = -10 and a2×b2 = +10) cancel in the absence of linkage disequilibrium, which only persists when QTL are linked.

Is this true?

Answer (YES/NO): NO